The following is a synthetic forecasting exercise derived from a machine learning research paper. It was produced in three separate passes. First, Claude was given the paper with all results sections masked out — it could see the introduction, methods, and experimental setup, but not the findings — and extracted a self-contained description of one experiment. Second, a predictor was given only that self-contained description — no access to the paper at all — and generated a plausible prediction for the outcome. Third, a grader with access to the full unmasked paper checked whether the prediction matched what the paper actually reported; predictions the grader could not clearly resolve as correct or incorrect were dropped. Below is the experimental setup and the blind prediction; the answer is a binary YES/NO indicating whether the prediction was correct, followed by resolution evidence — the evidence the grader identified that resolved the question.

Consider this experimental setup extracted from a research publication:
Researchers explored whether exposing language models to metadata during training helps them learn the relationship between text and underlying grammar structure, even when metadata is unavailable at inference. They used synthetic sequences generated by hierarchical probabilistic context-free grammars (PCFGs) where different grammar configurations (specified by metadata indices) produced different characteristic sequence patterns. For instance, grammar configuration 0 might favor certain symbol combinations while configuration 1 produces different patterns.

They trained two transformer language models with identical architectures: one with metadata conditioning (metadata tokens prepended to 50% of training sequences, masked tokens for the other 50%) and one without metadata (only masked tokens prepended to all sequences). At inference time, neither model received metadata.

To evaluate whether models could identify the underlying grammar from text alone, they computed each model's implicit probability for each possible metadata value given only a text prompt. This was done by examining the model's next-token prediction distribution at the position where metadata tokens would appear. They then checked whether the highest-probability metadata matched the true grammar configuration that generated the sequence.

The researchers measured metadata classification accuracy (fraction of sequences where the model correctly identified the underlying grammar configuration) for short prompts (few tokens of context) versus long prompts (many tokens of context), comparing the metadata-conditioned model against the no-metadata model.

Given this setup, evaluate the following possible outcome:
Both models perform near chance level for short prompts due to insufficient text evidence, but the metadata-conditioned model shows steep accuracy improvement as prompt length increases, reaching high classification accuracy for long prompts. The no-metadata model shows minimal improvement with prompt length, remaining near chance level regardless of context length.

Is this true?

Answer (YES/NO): NO